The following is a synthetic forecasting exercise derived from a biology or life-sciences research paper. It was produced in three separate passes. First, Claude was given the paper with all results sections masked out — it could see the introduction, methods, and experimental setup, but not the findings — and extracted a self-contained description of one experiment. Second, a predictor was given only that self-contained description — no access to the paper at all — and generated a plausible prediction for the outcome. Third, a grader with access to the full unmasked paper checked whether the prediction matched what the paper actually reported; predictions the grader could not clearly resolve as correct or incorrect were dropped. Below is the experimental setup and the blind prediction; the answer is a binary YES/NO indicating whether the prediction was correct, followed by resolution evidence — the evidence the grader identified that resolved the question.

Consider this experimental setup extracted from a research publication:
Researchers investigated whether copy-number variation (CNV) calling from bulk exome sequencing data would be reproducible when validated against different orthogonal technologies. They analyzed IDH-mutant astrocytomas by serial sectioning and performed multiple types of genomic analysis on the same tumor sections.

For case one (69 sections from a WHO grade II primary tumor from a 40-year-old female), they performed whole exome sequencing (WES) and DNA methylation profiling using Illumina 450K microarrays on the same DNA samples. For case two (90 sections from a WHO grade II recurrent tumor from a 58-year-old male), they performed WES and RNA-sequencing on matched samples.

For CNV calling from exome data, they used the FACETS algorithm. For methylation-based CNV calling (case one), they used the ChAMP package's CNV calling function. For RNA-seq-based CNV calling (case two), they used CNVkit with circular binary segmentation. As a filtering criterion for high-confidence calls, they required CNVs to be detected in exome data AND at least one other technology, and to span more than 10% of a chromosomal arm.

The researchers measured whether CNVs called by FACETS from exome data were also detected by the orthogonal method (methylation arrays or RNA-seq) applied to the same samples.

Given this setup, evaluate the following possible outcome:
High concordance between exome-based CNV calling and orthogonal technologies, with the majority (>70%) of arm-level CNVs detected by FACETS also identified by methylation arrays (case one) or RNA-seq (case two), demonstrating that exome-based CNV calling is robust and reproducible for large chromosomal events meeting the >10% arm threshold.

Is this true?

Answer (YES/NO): YES